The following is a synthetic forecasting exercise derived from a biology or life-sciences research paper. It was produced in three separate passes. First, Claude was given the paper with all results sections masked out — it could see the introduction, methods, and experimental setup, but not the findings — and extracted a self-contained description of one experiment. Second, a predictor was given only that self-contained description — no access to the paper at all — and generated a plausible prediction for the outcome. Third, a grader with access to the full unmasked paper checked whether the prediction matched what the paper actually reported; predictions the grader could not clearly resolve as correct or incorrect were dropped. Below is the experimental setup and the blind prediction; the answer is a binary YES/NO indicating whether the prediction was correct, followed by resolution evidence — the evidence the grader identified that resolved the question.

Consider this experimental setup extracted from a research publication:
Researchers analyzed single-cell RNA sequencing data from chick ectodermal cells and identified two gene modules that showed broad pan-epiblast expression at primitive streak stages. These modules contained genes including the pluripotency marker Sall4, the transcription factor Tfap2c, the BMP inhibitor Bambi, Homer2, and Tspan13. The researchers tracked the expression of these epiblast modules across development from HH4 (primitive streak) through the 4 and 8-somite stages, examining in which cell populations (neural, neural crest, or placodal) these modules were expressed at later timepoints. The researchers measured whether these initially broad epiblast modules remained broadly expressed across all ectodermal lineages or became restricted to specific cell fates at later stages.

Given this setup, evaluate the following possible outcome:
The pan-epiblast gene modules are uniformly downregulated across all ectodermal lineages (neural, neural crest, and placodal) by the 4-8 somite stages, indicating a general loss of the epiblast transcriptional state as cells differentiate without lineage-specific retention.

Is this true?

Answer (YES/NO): NO